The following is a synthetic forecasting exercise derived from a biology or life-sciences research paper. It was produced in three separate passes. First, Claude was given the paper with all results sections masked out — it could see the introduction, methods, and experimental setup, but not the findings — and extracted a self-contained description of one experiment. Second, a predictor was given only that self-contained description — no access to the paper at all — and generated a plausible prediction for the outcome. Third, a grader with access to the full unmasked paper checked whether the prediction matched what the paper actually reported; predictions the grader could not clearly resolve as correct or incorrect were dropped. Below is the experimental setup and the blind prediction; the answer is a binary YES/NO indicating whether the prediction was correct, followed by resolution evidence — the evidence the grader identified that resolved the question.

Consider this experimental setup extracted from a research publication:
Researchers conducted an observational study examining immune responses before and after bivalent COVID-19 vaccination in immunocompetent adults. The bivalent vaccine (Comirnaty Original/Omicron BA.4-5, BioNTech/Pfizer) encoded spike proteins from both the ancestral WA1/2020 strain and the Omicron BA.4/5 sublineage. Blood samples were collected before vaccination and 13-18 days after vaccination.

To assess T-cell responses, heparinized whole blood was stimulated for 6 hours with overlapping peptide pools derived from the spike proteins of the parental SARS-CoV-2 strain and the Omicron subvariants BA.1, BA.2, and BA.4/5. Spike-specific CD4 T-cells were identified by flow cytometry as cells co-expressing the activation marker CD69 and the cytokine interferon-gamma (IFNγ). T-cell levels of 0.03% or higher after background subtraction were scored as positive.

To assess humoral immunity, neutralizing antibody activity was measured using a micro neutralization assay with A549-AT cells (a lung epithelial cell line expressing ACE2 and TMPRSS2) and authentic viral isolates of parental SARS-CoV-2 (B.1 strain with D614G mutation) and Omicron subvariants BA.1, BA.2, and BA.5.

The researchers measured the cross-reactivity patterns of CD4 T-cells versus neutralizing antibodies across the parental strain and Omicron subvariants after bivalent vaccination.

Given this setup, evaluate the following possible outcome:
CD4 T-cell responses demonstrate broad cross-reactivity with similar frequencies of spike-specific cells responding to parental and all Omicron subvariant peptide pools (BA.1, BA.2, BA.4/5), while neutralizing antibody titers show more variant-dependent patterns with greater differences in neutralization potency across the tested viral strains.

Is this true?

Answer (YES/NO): YES